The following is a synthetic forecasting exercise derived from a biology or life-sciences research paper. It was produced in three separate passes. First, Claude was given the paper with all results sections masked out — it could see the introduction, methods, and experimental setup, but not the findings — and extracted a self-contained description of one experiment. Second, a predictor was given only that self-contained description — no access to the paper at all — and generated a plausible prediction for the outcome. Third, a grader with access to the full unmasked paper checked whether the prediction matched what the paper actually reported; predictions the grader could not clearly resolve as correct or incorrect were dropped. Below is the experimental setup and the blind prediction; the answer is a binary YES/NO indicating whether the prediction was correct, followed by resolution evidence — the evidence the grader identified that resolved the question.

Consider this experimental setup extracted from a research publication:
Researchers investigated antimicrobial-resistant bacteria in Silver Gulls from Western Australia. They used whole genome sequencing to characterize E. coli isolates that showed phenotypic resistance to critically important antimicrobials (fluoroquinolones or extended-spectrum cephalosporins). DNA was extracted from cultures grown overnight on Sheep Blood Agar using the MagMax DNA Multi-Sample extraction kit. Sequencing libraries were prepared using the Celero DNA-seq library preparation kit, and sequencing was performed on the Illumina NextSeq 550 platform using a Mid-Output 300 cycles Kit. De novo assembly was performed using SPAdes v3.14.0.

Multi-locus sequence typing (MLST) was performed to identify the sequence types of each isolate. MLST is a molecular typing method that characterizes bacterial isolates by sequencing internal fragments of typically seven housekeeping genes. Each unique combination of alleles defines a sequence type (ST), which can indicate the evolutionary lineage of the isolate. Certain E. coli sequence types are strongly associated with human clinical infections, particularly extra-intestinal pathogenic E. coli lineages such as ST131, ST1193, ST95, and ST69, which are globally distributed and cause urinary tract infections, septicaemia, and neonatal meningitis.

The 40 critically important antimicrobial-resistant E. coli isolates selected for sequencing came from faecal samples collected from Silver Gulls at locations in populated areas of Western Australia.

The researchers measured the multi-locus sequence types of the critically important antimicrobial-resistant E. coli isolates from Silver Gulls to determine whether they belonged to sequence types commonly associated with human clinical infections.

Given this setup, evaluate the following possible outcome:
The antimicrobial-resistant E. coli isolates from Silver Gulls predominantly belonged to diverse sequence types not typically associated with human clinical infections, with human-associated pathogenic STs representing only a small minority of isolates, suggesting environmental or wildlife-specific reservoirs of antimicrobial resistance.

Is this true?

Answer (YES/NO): NO